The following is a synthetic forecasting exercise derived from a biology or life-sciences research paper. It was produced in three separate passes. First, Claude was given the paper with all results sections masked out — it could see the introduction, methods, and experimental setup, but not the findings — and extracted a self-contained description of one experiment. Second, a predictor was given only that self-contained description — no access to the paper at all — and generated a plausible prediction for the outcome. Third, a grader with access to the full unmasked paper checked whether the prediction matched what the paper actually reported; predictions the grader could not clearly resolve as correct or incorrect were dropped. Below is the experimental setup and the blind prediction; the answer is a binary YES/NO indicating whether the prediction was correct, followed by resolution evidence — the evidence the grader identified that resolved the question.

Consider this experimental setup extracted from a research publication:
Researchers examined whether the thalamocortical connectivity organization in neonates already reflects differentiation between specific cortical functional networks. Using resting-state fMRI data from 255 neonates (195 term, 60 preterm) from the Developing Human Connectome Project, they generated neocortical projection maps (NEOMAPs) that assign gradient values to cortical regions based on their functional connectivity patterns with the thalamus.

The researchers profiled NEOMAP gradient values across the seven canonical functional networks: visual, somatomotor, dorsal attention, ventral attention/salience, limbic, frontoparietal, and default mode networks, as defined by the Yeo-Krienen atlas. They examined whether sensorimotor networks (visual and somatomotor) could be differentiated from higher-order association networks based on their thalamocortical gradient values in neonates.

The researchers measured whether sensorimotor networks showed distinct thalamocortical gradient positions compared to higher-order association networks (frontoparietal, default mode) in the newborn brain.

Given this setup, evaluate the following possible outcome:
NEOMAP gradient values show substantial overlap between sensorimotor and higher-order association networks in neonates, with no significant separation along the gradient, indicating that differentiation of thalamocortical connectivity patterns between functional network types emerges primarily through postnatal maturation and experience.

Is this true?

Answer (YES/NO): NO